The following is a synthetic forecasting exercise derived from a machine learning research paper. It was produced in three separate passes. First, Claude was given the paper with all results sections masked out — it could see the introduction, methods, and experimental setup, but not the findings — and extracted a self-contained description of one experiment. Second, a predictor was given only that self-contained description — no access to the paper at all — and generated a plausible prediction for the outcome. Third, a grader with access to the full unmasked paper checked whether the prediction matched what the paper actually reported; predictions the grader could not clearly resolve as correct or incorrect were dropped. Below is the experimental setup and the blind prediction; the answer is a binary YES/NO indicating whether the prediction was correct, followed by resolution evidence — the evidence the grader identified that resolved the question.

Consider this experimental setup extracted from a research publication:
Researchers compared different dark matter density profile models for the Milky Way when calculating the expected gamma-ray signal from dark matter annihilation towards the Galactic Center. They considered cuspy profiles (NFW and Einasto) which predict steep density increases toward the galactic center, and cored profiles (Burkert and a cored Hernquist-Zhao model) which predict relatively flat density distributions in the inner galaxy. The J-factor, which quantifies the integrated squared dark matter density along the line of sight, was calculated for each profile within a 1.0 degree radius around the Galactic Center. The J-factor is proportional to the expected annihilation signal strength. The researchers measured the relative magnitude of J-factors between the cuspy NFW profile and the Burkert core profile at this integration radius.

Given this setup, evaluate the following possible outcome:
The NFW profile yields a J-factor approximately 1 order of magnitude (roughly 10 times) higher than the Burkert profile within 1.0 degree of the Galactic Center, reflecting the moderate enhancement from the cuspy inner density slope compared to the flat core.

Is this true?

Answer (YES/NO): NO